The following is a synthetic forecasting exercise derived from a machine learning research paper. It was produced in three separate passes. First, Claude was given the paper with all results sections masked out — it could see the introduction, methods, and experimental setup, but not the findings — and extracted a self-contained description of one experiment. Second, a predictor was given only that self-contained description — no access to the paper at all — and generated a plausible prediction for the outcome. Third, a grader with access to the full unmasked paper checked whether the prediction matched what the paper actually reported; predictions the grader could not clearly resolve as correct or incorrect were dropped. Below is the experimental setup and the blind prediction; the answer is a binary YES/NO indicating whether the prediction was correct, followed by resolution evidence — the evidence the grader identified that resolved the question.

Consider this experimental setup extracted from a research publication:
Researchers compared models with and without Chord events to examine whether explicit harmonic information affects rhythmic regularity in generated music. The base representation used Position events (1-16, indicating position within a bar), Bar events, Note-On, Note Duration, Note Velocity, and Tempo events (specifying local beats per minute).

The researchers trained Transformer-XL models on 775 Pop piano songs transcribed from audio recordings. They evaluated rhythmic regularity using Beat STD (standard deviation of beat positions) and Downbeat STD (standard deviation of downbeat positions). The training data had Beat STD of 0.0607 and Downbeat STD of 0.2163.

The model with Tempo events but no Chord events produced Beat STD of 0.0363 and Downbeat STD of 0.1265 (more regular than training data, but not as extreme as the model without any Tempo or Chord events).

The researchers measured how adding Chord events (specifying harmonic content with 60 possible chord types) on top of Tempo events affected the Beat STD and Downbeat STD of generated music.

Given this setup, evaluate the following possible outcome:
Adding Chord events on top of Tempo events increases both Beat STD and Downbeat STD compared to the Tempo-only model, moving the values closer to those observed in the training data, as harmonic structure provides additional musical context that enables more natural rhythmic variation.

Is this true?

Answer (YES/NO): YES